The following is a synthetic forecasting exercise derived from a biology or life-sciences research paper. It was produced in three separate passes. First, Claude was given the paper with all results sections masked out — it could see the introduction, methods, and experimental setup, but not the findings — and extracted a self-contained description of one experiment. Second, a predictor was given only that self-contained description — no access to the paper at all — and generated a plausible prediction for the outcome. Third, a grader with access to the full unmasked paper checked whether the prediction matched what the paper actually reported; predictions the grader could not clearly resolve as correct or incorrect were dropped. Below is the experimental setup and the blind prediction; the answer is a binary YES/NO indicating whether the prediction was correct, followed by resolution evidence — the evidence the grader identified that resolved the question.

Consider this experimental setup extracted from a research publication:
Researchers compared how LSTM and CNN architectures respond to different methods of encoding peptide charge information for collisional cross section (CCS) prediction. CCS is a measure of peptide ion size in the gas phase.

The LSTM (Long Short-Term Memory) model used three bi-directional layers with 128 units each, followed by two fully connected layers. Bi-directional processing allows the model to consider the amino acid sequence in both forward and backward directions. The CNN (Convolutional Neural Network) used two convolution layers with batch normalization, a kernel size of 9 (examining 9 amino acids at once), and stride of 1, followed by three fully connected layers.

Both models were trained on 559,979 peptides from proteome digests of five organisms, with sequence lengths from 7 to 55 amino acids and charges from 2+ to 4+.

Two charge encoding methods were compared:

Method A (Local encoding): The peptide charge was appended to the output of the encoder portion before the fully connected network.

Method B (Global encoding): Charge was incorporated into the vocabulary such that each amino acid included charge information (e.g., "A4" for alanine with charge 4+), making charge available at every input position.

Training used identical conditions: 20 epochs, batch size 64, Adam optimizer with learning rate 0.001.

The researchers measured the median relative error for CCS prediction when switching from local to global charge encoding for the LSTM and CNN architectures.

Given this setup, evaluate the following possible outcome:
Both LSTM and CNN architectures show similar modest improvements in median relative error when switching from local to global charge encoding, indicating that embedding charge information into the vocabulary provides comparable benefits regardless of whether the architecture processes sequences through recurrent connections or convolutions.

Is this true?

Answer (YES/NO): NO